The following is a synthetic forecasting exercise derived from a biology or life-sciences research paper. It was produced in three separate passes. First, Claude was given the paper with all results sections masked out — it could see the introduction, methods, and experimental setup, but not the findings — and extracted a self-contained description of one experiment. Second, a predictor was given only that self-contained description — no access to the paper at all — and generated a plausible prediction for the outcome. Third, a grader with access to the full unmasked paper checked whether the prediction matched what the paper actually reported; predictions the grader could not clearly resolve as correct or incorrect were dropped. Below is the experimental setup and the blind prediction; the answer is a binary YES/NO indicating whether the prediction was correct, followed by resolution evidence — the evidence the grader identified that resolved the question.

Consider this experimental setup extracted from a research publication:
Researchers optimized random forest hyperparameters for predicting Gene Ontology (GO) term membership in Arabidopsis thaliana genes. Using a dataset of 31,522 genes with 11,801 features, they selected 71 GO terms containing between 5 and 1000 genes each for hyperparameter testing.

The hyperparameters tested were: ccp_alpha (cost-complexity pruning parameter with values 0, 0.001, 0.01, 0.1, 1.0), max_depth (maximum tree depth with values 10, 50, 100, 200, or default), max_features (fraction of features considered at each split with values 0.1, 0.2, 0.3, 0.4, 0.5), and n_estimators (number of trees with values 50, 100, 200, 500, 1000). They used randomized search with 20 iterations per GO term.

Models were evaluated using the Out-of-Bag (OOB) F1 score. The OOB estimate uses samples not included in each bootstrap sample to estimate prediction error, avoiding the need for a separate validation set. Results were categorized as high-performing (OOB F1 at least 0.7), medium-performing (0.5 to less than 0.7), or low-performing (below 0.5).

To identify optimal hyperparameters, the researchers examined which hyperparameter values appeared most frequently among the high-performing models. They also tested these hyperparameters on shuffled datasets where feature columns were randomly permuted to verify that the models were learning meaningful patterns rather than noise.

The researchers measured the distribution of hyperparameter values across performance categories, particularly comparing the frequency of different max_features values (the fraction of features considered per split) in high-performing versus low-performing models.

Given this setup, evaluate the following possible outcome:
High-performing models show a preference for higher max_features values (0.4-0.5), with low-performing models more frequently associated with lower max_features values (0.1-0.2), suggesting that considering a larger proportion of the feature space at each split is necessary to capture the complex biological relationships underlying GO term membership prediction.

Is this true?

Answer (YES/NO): NO